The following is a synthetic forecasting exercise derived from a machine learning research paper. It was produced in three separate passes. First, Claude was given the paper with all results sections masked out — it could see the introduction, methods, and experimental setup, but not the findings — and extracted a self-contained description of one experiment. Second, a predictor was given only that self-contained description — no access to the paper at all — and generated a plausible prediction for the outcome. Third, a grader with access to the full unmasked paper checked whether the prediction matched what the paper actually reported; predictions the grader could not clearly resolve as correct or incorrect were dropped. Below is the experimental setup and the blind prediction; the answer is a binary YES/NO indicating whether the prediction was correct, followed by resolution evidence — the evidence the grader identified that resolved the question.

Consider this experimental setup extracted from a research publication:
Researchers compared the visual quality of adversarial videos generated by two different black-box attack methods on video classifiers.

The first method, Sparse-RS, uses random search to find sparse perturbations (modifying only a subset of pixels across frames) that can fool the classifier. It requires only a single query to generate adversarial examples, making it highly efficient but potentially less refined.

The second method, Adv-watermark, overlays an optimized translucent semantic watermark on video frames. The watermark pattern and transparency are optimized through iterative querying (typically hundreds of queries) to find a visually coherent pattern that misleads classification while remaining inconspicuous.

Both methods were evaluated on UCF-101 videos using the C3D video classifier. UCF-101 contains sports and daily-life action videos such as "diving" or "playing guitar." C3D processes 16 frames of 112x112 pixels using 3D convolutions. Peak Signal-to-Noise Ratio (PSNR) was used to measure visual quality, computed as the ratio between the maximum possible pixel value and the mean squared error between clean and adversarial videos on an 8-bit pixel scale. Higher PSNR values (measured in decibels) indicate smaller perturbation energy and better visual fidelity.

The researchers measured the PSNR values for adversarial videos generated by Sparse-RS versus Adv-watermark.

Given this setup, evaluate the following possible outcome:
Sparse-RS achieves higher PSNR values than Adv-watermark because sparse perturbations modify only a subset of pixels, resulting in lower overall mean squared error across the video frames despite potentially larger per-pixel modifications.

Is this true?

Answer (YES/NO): NO